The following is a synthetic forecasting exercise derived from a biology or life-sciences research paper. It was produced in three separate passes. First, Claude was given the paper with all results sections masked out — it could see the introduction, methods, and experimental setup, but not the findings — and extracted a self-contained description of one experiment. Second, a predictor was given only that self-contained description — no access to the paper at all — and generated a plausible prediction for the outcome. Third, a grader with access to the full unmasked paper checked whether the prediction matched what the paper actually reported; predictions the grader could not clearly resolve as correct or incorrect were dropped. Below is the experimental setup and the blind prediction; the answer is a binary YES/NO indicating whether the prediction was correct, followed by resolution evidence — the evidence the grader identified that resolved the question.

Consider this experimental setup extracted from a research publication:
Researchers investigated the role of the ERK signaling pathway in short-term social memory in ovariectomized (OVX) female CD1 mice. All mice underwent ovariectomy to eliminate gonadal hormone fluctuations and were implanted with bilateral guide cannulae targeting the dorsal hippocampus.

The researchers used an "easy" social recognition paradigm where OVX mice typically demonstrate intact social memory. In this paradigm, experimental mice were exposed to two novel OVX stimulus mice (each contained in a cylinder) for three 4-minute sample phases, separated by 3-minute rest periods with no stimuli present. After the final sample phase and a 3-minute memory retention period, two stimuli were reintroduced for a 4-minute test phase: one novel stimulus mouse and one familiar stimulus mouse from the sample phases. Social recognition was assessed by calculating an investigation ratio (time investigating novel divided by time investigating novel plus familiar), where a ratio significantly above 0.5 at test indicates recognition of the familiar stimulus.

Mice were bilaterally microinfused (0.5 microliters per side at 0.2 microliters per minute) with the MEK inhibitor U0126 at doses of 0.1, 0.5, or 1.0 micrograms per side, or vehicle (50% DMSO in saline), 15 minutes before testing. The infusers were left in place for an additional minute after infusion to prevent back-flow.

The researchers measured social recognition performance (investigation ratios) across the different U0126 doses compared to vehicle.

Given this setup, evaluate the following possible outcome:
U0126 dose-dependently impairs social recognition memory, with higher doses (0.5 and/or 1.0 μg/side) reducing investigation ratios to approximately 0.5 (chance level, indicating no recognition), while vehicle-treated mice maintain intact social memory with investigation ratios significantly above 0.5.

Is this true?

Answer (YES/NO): NO